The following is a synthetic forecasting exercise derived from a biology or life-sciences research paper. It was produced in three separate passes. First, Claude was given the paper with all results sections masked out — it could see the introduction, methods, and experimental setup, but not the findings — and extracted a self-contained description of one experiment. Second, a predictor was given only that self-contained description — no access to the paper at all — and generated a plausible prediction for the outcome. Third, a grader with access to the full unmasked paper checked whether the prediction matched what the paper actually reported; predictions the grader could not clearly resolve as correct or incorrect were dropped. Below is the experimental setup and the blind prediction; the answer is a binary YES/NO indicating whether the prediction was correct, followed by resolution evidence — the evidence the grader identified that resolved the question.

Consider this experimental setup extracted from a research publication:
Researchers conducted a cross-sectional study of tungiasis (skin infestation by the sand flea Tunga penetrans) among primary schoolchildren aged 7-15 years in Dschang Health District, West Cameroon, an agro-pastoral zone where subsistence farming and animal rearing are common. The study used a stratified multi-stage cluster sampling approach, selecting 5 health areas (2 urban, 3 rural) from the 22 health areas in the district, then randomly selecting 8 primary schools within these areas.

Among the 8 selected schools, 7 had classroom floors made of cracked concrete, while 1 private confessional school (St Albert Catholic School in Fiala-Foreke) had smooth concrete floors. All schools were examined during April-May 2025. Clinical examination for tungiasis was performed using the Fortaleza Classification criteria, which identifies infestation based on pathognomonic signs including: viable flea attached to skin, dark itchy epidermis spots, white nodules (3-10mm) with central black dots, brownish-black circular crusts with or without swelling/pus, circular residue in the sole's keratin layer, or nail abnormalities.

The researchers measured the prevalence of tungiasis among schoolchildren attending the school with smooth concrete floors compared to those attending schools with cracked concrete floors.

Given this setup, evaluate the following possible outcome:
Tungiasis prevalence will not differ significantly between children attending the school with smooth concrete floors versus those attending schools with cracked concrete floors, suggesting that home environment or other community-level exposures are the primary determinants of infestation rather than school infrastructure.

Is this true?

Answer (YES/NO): NO